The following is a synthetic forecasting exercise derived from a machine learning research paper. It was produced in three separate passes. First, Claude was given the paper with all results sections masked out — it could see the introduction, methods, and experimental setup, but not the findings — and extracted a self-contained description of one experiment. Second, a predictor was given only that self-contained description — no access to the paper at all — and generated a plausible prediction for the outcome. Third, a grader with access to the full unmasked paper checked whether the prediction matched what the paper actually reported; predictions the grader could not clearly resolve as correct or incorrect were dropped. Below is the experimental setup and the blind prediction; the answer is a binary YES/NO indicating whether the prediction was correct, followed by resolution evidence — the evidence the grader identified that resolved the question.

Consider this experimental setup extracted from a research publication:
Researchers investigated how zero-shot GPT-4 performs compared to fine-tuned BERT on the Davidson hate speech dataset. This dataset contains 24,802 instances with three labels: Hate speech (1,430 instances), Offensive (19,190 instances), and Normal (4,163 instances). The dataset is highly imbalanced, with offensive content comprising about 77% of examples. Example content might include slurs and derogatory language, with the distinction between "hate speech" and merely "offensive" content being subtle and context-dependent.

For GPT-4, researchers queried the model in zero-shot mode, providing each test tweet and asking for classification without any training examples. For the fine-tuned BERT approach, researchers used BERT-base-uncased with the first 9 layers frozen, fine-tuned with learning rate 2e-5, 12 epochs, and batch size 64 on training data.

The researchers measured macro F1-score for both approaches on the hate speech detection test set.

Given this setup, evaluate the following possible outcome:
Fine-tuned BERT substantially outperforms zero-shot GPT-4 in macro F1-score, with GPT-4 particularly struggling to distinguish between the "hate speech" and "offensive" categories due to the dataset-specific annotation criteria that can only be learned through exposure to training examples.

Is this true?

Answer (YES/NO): NO